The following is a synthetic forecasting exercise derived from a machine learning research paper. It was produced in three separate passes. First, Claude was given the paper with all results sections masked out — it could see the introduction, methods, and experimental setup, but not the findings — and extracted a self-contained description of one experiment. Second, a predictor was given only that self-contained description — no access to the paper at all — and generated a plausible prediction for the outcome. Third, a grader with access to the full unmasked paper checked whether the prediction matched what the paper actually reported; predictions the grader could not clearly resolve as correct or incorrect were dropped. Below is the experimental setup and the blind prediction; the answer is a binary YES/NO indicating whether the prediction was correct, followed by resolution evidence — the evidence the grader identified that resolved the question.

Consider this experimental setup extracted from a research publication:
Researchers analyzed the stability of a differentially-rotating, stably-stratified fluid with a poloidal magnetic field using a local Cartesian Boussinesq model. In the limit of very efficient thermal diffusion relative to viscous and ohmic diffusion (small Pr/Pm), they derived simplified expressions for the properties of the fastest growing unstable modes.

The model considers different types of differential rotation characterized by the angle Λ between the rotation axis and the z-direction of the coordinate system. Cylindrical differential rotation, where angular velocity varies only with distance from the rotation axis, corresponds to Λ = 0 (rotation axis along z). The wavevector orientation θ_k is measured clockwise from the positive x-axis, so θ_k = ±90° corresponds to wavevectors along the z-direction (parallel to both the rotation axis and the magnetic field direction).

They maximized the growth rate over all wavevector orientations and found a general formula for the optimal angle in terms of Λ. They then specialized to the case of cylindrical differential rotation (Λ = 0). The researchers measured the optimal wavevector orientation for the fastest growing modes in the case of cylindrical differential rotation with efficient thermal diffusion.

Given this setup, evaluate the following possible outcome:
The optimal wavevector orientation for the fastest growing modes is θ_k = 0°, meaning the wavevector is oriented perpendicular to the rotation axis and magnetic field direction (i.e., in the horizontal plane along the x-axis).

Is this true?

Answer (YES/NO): NO